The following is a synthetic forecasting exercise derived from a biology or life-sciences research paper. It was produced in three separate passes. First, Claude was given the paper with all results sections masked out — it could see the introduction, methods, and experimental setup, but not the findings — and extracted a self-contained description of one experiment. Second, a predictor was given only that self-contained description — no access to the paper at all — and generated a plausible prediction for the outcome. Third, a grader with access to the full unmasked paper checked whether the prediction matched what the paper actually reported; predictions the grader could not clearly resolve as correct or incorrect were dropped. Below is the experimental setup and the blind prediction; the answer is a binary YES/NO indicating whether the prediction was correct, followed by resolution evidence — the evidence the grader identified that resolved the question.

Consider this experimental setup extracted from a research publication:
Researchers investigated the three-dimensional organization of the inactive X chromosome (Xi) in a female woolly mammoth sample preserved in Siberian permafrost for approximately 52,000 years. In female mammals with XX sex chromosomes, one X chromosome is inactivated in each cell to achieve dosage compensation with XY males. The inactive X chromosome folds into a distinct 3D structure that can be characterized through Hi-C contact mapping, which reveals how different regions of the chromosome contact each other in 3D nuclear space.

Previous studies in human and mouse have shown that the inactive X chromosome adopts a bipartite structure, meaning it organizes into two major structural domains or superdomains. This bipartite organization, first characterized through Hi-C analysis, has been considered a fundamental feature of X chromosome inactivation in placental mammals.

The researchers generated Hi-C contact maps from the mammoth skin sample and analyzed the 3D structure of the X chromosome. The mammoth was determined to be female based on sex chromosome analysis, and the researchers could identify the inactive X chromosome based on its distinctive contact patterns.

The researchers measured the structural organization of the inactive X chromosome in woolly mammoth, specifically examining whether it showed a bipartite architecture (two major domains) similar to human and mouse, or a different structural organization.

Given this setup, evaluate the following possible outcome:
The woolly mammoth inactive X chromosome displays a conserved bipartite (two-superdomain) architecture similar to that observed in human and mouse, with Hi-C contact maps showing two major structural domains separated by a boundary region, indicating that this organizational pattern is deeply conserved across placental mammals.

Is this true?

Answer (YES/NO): NO